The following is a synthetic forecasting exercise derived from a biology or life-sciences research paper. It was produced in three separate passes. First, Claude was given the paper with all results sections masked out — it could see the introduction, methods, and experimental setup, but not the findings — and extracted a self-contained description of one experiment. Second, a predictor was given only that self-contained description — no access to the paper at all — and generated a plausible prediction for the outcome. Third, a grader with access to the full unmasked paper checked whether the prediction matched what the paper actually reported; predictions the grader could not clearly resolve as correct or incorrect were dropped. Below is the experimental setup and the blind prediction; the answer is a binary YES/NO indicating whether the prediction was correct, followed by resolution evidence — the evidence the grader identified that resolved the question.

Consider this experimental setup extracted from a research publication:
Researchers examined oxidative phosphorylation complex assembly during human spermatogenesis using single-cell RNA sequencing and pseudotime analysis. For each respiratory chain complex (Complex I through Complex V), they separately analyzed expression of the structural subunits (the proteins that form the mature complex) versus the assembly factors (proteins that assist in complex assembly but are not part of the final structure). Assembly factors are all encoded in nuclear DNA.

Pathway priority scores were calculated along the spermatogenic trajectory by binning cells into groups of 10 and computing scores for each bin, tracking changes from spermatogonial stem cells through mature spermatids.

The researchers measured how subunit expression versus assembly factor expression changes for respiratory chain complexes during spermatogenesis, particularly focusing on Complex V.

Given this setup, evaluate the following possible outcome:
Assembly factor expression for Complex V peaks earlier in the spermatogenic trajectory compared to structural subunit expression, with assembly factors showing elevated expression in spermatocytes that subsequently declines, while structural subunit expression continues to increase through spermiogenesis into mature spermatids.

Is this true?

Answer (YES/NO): NO